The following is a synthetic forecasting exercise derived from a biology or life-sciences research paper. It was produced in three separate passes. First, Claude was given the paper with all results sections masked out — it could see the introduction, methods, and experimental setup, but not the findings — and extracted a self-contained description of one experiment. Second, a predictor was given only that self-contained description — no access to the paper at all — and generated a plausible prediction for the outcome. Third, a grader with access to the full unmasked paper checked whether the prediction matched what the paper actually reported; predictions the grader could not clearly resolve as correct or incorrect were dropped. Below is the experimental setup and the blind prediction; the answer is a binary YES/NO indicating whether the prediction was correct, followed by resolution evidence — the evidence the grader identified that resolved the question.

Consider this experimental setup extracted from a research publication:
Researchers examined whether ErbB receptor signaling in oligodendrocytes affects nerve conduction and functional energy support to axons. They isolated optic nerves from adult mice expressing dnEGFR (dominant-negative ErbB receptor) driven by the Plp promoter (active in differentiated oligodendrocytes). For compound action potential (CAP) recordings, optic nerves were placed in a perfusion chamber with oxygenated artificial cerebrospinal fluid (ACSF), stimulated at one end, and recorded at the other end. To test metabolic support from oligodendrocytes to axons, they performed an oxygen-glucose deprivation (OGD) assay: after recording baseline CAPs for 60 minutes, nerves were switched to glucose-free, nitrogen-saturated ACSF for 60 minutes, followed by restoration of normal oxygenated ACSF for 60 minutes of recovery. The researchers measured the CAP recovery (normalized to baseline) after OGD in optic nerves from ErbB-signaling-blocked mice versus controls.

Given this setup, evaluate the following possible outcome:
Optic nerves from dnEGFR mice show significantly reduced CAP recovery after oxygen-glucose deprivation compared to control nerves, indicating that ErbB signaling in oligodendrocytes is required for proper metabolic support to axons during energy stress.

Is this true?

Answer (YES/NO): NO